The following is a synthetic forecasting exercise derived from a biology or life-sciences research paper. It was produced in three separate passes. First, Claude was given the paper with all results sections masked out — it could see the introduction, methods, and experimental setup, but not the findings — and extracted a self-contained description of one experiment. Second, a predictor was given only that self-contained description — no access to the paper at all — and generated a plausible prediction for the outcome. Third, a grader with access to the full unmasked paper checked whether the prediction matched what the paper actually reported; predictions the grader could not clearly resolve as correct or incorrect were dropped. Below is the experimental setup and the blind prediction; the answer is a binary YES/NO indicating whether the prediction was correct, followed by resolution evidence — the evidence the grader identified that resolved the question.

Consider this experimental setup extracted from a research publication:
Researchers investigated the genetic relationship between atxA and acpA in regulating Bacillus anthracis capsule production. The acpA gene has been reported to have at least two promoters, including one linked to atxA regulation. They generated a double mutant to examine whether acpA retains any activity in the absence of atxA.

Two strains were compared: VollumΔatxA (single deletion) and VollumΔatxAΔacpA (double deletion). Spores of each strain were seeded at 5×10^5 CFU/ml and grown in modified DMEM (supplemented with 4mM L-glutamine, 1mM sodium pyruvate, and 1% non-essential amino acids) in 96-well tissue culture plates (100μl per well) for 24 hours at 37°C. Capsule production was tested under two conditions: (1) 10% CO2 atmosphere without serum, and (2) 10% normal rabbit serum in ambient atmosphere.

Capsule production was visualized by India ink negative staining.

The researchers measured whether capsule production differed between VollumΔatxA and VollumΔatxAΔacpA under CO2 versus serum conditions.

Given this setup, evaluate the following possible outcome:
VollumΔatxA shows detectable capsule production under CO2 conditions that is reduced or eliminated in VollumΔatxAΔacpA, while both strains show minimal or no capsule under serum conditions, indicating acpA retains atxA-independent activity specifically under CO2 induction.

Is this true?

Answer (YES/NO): YES